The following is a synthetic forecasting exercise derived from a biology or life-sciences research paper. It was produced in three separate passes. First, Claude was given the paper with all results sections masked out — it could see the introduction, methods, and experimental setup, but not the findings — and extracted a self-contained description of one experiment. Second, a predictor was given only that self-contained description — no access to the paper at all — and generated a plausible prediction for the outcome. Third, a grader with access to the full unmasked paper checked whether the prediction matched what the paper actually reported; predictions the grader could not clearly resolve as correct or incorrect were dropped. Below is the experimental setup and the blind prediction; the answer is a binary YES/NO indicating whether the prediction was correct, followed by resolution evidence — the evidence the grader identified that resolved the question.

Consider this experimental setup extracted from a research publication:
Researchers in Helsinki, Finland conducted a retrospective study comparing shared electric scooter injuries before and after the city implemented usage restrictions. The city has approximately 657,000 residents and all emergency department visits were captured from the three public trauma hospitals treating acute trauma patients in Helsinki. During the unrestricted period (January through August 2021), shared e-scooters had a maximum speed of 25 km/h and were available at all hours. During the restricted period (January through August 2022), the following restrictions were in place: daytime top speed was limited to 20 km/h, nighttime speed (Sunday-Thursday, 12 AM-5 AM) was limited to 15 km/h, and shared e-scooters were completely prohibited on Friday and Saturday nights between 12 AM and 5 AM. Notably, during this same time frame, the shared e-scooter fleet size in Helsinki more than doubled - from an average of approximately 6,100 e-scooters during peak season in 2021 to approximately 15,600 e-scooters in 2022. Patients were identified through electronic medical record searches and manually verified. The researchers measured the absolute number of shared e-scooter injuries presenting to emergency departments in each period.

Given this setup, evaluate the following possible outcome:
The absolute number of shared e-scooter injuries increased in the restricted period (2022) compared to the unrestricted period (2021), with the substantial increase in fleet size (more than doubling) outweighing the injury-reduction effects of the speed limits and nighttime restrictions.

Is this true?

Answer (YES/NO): NO